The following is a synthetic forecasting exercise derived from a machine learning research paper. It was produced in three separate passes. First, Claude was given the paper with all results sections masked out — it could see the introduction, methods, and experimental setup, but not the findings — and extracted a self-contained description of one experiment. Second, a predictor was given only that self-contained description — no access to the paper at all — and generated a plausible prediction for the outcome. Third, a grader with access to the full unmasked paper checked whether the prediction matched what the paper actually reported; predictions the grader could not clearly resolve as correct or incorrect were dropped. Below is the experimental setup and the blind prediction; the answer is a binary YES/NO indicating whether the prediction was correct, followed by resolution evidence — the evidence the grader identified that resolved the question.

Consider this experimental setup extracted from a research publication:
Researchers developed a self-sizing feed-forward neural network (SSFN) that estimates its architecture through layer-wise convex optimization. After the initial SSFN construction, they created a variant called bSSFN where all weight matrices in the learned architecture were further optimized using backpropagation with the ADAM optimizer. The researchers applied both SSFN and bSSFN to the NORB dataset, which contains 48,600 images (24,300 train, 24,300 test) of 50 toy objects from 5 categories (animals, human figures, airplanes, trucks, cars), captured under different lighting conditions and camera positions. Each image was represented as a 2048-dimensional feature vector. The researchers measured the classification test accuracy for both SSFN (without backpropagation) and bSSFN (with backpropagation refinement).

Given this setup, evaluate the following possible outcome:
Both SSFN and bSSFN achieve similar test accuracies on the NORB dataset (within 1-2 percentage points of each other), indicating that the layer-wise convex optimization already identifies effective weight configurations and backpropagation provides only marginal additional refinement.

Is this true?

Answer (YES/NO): NO